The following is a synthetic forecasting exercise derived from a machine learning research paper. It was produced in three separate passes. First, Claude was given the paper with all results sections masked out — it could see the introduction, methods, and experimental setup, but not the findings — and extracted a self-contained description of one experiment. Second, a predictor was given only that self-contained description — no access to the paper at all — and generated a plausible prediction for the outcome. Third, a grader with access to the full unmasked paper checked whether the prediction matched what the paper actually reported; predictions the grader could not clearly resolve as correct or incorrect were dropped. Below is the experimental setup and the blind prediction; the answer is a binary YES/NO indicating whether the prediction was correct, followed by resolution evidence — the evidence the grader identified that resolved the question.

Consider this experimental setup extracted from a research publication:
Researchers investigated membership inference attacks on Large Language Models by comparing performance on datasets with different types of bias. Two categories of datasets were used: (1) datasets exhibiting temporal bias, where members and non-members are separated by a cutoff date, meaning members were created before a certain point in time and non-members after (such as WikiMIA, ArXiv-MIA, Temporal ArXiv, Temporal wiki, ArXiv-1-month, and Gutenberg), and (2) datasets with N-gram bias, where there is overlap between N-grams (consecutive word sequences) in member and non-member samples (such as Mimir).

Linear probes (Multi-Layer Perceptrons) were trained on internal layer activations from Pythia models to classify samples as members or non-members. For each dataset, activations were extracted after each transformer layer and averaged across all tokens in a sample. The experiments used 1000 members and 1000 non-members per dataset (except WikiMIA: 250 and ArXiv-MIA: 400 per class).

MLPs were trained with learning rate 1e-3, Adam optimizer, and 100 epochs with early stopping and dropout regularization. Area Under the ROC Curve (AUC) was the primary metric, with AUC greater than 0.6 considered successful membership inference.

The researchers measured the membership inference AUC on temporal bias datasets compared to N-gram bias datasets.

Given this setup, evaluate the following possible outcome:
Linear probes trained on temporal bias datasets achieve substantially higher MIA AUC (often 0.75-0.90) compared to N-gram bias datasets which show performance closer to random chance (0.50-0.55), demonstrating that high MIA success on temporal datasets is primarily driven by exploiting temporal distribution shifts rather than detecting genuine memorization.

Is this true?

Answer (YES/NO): NO